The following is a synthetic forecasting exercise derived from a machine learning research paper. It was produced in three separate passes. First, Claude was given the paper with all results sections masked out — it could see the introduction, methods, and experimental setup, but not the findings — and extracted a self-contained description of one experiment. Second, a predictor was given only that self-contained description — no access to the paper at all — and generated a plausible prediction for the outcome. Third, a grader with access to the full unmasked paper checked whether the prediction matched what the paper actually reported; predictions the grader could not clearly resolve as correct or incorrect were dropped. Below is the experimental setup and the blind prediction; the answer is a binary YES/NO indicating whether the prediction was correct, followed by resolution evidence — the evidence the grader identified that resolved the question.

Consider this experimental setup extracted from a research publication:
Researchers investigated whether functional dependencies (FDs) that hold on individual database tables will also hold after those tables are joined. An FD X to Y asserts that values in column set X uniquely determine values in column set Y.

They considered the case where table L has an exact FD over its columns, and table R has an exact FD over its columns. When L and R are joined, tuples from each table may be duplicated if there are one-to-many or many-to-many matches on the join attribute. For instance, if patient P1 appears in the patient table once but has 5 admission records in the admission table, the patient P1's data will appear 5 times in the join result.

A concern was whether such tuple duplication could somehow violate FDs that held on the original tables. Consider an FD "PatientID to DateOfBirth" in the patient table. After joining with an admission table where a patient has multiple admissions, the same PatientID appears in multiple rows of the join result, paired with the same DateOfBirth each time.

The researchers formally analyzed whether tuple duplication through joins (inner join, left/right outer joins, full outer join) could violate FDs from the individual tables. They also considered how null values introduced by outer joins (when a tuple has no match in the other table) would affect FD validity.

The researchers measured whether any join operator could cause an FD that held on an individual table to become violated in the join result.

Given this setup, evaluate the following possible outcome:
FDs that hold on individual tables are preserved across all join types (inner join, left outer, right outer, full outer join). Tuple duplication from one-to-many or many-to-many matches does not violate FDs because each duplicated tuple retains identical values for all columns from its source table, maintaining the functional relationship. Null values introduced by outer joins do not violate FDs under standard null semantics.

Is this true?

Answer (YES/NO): YES